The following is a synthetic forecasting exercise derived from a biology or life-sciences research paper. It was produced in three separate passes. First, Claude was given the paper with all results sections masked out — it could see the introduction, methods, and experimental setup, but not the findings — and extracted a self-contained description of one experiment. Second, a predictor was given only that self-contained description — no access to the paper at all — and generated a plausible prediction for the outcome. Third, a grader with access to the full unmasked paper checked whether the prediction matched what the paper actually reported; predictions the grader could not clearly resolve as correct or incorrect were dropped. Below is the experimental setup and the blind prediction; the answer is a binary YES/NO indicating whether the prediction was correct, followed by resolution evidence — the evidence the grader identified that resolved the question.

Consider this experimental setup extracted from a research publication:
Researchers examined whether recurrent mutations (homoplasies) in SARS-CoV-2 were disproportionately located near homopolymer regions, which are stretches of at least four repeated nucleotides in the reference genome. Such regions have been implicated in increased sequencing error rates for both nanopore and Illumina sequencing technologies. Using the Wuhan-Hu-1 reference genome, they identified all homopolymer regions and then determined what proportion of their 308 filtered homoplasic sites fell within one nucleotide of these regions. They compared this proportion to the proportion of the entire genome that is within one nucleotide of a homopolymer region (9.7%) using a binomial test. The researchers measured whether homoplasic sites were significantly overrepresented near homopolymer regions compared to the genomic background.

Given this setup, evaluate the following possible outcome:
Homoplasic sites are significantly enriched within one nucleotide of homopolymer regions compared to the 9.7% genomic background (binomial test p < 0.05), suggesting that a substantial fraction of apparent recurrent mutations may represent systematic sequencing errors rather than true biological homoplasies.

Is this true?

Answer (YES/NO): NO